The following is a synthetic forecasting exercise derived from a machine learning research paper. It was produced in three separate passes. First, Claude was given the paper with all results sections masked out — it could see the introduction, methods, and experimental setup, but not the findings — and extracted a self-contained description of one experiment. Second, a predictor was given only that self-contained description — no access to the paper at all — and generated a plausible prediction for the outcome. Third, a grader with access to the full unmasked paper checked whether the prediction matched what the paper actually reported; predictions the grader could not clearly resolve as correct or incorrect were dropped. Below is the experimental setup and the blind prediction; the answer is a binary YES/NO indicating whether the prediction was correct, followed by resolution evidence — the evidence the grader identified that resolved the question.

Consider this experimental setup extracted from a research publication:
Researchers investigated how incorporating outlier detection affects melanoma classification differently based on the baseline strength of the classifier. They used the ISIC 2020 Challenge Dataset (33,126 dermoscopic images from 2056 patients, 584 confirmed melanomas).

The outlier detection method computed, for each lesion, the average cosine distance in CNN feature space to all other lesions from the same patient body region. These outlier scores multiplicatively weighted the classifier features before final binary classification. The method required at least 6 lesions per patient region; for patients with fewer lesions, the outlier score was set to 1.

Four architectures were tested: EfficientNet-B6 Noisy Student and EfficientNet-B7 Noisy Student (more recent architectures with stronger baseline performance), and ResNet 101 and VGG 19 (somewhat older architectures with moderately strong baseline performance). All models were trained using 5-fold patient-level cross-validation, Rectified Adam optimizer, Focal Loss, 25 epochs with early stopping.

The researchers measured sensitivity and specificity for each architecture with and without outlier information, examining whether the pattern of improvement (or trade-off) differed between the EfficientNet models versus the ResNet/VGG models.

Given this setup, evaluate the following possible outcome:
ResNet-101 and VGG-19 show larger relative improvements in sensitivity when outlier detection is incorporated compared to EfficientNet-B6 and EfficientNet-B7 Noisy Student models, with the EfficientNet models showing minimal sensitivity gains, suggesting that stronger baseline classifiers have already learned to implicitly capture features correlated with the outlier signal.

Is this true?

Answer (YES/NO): NO